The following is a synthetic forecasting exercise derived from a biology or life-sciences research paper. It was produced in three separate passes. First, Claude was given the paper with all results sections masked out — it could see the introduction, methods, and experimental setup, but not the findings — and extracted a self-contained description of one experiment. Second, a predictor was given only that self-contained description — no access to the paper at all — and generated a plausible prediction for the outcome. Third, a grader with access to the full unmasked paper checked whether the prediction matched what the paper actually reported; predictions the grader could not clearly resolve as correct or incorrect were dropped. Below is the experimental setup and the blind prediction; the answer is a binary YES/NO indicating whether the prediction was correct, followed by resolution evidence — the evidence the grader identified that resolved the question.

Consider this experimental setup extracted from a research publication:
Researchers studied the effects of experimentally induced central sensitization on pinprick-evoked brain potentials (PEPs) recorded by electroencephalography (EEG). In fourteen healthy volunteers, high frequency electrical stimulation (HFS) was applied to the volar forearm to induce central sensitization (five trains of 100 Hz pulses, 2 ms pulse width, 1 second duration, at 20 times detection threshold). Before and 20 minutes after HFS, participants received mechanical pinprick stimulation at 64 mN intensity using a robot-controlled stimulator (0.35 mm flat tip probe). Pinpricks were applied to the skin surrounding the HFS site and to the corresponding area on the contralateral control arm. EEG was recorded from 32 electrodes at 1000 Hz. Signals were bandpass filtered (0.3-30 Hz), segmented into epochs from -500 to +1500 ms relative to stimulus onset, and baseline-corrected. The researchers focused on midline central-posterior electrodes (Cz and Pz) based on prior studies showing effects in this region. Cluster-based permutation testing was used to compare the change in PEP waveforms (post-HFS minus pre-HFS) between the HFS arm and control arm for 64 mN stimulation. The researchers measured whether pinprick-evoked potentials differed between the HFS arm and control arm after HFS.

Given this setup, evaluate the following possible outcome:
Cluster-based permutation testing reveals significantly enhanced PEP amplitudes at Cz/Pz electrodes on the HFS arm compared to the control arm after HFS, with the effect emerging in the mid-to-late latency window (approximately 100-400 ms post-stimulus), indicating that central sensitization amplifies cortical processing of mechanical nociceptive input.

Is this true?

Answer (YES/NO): NO